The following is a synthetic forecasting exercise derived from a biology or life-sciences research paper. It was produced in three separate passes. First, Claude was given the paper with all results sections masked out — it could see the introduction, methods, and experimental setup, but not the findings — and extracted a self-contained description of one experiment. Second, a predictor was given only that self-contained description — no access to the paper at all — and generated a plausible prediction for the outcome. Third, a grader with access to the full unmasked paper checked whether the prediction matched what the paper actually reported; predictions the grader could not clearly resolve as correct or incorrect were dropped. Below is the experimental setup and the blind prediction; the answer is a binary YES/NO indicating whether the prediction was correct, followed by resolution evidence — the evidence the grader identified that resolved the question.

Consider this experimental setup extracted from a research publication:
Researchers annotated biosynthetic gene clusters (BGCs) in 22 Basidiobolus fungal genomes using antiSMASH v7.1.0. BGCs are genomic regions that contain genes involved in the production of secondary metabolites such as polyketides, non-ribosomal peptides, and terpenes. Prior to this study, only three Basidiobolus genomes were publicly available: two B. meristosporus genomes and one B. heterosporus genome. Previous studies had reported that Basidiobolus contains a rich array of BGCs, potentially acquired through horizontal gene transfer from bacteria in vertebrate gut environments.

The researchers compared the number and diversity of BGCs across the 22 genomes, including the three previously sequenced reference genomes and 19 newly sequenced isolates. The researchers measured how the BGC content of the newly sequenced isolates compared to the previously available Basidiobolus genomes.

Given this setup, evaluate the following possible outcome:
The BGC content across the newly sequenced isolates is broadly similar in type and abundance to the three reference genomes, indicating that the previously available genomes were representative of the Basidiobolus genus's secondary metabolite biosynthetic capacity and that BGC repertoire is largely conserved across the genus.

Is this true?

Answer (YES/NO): NO